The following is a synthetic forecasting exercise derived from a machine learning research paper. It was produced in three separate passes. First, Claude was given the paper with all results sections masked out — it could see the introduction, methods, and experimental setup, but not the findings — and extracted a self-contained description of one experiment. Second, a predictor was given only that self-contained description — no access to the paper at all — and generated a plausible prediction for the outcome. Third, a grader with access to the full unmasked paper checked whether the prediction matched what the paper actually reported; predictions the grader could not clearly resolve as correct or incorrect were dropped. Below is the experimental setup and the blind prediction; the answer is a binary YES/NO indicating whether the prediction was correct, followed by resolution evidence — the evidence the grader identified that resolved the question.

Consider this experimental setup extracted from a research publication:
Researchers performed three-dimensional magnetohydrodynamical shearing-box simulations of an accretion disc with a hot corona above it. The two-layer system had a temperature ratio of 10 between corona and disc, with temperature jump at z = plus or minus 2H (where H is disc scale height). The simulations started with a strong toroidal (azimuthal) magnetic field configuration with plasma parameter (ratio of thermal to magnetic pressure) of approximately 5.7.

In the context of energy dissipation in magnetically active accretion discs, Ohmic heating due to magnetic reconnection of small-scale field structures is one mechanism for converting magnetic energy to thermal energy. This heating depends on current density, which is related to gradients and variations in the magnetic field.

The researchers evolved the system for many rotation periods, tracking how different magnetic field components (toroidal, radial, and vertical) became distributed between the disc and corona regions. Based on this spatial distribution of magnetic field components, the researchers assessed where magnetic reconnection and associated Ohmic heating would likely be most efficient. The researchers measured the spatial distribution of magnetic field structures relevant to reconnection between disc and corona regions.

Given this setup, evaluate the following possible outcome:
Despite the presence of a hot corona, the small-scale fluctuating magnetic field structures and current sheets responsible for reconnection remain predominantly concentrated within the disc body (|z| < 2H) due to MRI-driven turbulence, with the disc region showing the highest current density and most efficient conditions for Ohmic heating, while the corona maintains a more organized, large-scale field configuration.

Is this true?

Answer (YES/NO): NO